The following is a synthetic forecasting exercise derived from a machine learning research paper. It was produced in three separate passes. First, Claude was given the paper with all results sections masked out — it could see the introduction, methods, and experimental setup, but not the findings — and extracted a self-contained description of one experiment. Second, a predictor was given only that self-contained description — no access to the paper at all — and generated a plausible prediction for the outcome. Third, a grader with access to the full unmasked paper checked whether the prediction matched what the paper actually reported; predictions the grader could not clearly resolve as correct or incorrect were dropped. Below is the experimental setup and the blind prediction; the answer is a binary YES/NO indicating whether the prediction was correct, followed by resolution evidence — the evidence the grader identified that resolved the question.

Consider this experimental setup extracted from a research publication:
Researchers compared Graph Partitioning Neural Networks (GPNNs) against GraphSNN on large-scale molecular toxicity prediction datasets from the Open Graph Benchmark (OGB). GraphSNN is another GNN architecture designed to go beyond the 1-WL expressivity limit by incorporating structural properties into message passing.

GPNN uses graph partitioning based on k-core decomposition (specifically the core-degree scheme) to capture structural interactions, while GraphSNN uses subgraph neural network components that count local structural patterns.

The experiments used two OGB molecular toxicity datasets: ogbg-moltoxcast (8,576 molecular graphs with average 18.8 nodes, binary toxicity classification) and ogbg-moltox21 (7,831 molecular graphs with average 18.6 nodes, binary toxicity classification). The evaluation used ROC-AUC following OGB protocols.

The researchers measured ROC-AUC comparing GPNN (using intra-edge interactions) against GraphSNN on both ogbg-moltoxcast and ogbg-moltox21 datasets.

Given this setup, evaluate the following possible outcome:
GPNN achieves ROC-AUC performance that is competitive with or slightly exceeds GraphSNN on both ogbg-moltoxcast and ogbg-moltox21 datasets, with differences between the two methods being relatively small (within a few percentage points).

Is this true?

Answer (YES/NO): YES